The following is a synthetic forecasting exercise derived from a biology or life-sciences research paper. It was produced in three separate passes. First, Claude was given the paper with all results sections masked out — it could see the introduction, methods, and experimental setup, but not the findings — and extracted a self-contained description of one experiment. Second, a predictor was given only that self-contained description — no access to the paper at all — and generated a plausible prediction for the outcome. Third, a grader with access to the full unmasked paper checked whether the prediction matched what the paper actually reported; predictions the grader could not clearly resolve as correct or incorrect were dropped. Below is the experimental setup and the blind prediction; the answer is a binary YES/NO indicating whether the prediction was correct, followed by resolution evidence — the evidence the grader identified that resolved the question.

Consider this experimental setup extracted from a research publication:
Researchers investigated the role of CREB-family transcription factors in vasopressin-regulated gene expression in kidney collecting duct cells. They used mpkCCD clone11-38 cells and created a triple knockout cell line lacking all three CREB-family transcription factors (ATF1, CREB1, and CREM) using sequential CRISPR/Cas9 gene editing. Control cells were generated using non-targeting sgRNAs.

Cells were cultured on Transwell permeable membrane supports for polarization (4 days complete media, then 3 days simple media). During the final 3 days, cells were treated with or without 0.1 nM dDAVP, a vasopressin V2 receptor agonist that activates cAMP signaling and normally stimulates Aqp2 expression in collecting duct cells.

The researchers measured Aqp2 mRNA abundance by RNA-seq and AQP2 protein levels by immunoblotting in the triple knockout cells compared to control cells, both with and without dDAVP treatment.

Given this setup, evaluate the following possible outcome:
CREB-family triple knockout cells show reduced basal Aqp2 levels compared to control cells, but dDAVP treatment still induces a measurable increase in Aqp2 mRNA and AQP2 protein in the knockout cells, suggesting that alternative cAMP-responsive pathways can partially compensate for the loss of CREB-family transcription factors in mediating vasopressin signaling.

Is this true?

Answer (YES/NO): NO